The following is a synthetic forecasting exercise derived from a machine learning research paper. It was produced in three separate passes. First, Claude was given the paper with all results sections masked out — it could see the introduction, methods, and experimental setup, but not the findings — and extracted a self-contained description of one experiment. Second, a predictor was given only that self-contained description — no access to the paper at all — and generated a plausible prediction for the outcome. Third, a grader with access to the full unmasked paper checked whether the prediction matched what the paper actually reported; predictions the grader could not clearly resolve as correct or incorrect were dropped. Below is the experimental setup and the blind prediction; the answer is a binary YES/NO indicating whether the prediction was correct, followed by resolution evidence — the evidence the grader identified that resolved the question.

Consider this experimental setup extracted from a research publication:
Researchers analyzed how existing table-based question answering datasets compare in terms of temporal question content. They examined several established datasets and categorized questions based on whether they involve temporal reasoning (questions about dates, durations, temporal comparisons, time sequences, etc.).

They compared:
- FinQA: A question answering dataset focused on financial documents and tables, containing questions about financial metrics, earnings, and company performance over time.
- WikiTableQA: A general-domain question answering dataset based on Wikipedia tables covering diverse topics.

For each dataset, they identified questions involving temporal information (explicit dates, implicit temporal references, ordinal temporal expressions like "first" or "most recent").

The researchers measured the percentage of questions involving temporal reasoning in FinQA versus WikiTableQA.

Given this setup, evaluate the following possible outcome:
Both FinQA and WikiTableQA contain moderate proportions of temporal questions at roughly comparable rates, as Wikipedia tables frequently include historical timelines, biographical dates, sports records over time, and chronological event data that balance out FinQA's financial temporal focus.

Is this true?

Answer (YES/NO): NO